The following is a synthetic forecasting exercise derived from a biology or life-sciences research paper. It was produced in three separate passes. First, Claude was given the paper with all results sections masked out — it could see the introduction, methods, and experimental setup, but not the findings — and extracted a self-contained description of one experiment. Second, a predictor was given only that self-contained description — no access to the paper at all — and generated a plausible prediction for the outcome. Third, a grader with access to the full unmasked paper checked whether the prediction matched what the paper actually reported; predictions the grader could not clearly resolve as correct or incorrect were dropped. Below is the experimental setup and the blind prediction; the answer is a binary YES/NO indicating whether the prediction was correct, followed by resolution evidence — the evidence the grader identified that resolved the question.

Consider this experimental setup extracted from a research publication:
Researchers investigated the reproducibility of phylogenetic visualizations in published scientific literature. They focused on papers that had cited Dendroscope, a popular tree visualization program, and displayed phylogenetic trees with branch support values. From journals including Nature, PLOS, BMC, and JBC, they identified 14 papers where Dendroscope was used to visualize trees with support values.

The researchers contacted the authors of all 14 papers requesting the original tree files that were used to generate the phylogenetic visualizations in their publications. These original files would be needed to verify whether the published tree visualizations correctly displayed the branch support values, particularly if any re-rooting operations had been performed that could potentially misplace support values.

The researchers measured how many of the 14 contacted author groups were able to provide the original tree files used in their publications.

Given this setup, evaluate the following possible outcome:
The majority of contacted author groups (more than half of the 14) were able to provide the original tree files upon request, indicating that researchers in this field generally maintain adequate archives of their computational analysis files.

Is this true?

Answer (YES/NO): NO